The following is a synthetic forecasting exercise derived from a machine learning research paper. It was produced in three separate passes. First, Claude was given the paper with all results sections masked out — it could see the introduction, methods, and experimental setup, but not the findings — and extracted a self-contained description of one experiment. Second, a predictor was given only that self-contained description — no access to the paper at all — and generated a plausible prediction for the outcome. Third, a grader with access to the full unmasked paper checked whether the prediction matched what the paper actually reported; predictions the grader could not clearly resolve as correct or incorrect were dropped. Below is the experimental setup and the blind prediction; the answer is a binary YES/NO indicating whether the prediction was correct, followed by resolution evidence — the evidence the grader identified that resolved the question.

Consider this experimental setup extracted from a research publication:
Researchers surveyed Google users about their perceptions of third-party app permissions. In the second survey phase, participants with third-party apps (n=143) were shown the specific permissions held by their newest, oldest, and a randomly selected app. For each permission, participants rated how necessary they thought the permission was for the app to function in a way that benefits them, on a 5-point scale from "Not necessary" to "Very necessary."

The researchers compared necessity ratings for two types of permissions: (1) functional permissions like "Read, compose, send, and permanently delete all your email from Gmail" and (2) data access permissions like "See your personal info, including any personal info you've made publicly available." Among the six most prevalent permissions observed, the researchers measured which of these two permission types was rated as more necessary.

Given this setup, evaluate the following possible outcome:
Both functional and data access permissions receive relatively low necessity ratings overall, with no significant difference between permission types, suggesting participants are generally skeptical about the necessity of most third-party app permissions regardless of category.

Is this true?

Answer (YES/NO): NO